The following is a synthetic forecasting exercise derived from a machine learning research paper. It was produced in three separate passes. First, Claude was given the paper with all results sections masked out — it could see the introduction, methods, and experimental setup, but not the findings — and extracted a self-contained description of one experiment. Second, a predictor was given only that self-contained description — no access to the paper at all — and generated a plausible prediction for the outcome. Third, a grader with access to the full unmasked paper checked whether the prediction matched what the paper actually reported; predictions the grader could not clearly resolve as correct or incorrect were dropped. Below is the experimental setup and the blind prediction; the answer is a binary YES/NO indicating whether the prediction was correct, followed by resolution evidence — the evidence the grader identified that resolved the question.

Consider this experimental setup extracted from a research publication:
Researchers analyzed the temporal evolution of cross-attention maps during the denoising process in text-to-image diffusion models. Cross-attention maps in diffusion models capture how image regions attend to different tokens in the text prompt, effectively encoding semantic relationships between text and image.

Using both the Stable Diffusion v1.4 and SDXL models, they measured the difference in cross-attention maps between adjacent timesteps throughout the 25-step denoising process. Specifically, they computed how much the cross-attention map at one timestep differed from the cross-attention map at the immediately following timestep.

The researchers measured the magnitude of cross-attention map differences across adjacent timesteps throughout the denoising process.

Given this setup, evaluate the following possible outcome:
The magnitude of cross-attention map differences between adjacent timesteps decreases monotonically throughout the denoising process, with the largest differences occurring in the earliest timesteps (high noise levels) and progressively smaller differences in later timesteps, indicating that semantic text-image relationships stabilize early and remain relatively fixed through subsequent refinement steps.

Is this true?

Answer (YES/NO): NO